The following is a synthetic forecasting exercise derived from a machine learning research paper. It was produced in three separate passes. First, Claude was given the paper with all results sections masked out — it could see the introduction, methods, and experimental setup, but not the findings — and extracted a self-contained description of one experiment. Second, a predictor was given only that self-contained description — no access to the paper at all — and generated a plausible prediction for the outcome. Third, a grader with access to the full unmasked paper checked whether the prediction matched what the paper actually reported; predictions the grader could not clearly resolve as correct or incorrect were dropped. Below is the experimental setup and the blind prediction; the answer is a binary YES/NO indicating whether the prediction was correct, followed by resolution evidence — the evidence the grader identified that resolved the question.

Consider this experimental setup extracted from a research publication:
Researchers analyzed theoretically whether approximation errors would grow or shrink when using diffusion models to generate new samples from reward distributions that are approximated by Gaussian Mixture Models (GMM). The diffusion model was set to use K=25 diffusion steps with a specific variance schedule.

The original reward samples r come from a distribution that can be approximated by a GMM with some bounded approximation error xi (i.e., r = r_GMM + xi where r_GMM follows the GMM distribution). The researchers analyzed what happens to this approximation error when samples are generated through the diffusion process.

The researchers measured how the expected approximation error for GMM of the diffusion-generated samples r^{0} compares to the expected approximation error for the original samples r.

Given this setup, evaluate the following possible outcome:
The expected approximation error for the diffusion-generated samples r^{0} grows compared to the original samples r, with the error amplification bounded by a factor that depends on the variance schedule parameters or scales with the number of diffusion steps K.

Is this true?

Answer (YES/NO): NO